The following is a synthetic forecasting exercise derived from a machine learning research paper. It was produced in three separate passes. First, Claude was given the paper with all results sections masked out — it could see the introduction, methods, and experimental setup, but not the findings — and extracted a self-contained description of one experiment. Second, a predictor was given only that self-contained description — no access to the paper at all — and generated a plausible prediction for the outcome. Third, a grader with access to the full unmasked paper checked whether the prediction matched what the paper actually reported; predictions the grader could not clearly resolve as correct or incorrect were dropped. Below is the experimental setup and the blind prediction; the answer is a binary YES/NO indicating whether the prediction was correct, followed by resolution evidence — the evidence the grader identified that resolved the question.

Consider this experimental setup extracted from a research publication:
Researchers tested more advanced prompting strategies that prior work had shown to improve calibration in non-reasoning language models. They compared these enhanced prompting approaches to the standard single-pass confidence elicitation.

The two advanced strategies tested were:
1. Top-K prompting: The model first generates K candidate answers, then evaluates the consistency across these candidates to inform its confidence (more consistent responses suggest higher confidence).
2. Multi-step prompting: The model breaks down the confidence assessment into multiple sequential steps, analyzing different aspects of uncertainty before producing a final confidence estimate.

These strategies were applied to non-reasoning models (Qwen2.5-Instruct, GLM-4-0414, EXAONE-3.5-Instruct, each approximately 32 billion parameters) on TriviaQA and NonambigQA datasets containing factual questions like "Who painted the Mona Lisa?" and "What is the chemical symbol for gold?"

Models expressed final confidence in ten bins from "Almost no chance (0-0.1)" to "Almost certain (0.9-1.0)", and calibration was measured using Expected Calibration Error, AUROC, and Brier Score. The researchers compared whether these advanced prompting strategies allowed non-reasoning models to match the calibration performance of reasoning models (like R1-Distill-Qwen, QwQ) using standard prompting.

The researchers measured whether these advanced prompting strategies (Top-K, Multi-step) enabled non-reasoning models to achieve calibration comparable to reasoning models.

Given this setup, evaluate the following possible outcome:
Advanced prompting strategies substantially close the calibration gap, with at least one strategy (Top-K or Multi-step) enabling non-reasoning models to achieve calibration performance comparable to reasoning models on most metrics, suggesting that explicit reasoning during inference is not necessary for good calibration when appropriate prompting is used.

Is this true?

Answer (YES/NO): NO